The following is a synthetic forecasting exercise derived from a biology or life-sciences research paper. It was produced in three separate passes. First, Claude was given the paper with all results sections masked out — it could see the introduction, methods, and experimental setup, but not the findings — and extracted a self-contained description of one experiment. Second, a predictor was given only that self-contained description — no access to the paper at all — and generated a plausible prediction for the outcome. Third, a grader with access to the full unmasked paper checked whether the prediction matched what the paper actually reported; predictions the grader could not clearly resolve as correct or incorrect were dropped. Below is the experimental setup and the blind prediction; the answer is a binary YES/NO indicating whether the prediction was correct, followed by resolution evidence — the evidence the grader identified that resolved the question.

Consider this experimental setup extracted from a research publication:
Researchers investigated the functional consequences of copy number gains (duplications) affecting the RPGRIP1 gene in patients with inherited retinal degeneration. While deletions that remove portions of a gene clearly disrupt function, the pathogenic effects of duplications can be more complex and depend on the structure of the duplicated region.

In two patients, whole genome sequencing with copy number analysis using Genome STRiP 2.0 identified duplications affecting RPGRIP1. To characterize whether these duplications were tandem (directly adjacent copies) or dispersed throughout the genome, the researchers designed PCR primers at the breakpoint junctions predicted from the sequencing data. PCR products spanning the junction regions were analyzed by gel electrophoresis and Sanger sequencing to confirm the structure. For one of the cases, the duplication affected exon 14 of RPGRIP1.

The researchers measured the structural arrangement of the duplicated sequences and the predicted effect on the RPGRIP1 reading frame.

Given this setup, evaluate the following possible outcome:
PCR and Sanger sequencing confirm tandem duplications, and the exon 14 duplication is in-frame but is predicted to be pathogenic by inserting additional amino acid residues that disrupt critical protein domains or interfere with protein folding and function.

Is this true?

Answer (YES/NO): NO